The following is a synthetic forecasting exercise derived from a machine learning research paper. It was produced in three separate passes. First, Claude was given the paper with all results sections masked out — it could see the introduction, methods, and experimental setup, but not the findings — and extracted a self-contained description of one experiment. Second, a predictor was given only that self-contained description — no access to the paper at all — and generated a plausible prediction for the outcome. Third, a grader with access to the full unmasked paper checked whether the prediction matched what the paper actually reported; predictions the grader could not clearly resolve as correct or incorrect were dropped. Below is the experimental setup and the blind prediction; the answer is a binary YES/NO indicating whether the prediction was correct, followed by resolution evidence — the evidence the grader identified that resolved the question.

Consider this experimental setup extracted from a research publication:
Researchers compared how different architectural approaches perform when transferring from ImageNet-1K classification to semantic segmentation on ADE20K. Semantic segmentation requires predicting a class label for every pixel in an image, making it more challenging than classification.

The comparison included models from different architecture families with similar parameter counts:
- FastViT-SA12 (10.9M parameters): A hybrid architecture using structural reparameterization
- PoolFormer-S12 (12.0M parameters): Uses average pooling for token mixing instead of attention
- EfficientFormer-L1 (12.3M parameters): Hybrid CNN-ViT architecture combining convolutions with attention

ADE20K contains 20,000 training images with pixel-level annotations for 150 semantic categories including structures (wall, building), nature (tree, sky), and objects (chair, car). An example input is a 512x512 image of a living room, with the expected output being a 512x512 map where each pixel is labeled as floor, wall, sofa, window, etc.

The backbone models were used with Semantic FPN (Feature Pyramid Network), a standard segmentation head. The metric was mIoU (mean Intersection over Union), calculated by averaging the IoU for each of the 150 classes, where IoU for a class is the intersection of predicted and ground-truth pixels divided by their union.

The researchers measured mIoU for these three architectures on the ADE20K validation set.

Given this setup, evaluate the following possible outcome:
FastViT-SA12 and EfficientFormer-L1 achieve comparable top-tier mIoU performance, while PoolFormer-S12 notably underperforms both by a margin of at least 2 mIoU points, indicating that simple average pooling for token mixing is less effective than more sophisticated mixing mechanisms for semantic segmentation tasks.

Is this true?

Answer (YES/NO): NO